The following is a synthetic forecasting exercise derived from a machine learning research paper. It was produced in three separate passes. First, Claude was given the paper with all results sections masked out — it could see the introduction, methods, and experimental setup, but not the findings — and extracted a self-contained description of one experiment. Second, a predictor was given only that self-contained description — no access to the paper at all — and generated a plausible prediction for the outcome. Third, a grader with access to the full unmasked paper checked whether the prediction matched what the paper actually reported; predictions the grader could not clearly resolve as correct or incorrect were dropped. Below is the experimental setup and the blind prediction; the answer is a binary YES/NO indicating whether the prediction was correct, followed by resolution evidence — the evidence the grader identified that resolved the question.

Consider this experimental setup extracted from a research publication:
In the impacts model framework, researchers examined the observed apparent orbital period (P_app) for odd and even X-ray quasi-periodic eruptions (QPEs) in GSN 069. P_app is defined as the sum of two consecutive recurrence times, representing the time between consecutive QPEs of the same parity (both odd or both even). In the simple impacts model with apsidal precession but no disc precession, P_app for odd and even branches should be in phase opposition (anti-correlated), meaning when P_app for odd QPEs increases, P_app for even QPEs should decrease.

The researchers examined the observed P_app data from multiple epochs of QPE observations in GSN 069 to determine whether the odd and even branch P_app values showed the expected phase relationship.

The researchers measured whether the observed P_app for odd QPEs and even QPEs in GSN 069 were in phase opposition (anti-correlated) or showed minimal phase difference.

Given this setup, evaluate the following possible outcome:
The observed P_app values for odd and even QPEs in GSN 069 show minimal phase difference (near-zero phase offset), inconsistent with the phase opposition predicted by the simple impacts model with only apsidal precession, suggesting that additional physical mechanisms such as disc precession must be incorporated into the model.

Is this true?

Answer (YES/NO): YES